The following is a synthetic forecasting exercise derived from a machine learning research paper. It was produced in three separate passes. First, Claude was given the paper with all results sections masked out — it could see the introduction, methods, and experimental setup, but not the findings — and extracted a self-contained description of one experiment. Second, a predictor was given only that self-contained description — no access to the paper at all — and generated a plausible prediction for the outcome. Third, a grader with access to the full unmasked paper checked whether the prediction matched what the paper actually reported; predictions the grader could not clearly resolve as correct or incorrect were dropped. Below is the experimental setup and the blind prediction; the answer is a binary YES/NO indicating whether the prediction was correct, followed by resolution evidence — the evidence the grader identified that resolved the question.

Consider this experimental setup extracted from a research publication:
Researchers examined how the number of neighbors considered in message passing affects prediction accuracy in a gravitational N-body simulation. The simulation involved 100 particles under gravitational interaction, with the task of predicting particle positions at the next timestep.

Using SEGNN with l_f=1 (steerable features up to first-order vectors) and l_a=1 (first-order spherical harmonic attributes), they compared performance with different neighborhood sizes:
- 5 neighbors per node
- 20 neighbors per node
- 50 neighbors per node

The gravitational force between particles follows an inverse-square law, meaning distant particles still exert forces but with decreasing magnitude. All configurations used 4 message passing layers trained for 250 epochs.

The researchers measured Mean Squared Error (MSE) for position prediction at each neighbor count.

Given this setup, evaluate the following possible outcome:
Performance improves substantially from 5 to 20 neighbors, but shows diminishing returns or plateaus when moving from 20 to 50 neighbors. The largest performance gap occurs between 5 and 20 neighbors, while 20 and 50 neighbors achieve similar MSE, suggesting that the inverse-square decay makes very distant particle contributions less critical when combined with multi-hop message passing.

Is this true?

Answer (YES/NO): NO